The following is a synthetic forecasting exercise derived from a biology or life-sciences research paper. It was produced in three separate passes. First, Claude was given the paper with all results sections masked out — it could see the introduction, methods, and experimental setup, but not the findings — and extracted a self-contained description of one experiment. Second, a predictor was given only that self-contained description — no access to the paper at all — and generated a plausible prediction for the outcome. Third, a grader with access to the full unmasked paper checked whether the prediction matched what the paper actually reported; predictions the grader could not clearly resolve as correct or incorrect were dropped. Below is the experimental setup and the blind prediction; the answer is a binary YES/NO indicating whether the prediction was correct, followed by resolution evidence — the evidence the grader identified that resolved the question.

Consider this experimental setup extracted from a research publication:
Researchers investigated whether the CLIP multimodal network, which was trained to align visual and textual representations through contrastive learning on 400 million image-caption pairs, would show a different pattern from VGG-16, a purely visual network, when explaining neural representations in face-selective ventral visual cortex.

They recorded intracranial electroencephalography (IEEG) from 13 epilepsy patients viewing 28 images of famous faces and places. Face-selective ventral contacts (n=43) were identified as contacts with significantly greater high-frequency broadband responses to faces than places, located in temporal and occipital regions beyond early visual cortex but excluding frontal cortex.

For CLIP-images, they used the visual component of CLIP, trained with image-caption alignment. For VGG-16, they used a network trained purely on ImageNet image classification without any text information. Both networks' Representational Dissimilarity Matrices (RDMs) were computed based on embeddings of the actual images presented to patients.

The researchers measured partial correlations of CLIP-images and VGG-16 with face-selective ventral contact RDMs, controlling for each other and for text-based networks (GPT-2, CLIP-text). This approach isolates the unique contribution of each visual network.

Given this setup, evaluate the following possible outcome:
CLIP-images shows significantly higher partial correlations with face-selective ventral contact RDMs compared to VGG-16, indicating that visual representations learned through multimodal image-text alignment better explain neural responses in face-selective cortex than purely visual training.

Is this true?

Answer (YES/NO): NO